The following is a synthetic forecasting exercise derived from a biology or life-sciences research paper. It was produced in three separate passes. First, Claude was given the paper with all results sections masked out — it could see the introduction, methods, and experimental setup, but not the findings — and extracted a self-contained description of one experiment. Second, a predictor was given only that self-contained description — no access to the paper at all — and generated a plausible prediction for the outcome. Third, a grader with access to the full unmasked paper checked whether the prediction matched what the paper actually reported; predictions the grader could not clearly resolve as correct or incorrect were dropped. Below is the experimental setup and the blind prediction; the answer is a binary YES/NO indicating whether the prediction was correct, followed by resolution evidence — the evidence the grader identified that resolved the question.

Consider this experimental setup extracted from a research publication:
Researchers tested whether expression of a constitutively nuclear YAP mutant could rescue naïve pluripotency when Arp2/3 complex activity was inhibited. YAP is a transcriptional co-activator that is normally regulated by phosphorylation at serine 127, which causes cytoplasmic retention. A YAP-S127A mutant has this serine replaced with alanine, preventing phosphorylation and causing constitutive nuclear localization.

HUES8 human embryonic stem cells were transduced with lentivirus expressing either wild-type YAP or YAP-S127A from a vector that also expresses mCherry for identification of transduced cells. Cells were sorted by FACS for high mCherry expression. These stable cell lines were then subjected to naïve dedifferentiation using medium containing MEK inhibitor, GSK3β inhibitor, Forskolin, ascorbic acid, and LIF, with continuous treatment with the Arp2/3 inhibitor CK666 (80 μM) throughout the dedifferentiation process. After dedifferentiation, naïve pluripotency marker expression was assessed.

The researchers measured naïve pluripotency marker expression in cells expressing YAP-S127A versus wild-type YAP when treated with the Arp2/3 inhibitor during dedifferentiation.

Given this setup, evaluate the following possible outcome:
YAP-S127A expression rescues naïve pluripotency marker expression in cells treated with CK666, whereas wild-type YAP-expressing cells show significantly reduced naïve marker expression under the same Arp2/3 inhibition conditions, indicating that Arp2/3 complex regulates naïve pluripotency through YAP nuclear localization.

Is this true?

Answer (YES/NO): YES